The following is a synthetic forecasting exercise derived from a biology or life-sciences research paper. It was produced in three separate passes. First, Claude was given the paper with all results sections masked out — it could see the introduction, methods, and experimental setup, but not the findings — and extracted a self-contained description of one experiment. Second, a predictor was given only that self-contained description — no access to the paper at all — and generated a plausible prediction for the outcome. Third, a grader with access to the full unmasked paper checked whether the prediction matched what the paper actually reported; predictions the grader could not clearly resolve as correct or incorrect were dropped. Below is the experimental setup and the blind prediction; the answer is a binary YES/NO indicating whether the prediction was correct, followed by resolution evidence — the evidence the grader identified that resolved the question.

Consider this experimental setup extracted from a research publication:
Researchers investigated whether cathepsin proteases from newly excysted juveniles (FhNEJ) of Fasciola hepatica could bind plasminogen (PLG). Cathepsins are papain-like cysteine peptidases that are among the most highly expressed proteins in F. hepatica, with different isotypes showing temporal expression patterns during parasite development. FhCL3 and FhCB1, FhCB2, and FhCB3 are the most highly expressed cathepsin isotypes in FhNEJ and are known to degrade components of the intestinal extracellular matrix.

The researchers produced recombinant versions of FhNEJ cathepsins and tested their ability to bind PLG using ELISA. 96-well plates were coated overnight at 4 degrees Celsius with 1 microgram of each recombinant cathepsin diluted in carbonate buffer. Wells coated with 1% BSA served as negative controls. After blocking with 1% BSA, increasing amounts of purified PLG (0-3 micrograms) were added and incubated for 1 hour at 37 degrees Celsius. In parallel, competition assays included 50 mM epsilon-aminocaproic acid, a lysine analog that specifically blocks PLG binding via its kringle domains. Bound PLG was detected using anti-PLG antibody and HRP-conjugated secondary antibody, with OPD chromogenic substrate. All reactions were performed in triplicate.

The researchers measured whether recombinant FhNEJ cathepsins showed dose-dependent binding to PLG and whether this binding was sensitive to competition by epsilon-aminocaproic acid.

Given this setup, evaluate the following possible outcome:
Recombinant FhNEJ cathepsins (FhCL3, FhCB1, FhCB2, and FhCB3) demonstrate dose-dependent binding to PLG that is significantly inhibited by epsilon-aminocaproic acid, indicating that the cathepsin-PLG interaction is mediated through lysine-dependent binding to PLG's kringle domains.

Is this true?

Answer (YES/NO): NO